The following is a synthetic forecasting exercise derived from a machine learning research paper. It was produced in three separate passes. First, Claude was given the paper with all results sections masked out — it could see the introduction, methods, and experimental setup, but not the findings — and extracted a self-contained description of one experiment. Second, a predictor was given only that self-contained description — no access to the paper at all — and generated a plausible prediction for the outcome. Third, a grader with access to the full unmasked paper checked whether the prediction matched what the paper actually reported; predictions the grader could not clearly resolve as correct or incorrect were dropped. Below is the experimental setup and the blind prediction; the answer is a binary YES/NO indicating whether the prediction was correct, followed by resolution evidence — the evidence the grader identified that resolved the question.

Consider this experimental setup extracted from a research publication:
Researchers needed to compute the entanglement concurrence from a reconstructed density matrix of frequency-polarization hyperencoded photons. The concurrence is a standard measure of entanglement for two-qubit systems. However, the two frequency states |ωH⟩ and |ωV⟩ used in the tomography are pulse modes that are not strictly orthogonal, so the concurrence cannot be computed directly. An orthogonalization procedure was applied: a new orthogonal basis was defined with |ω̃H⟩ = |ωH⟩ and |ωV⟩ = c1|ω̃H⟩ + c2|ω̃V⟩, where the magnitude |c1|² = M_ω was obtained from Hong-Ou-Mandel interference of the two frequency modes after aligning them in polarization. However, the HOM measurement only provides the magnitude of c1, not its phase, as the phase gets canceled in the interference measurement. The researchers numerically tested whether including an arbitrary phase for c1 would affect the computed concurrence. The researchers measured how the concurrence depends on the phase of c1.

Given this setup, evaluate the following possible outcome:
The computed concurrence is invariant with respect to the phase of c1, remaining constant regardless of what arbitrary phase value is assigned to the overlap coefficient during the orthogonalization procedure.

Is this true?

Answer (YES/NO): YES